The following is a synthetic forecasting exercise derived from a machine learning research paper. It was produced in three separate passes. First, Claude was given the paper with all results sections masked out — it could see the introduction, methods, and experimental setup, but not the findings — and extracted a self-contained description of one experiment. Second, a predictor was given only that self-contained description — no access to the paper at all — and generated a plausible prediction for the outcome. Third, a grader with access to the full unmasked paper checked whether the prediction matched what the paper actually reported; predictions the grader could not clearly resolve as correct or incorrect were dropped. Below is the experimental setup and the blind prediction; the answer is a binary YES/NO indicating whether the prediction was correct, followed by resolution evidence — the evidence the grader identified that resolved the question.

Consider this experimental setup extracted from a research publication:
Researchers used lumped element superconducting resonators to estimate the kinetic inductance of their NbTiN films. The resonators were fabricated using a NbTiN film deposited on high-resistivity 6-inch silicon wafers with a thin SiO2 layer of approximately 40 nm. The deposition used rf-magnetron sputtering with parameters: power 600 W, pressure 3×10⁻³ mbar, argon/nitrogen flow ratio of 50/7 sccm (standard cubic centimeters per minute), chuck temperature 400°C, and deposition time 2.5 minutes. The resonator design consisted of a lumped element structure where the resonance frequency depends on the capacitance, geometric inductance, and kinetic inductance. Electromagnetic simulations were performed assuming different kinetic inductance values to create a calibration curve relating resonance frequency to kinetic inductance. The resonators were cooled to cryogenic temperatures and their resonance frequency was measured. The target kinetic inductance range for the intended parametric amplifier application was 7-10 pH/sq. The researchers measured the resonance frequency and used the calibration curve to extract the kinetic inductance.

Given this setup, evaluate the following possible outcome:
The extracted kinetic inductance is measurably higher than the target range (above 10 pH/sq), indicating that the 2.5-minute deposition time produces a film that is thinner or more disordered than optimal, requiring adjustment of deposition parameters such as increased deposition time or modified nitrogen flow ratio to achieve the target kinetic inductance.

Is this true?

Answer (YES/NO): NO